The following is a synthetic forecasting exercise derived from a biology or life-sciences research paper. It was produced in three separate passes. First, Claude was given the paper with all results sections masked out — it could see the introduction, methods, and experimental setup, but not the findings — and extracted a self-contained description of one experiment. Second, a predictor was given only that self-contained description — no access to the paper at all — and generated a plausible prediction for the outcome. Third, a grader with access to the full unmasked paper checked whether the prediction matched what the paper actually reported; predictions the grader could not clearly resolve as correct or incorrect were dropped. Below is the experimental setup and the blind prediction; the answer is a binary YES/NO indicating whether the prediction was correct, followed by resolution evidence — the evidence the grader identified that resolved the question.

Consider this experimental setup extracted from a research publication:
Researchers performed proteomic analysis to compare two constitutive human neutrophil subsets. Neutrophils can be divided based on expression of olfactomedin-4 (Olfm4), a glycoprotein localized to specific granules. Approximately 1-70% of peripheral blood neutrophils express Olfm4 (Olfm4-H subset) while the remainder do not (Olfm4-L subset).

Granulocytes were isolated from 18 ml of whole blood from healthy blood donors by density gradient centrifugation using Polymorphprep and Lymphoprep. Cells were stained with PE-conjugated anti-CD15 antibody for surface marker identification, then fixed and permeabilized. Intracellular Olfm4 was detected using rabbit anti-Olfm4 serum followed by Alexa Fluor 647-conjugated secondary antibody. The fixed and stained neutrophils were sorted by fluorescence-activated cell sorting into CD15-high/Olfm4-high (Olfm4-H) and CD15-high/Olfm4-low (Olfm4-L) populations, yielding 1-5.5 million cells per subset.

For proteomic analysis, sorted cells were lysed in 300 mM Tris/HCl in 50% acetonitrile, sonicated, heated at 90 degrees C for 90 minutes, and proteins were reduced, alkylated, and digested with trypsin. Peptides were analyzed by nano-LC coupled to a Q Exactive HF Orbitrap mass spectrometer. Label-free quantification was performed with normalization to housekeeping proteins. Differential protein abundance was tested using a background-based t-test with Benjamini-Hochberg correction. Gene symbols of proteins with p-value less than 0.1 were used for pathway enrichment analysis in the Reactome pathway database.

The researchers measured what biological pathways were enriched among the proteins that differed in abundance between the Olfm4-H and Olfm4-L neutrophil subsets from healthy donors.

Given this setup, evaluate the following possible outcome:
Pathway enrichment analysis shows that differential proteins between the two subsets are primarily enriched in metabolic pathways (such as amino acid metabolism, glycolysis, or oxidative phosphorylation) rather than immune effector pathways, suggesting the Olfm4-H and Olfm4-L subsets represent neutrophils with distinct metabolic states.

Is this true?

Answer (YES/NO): NO